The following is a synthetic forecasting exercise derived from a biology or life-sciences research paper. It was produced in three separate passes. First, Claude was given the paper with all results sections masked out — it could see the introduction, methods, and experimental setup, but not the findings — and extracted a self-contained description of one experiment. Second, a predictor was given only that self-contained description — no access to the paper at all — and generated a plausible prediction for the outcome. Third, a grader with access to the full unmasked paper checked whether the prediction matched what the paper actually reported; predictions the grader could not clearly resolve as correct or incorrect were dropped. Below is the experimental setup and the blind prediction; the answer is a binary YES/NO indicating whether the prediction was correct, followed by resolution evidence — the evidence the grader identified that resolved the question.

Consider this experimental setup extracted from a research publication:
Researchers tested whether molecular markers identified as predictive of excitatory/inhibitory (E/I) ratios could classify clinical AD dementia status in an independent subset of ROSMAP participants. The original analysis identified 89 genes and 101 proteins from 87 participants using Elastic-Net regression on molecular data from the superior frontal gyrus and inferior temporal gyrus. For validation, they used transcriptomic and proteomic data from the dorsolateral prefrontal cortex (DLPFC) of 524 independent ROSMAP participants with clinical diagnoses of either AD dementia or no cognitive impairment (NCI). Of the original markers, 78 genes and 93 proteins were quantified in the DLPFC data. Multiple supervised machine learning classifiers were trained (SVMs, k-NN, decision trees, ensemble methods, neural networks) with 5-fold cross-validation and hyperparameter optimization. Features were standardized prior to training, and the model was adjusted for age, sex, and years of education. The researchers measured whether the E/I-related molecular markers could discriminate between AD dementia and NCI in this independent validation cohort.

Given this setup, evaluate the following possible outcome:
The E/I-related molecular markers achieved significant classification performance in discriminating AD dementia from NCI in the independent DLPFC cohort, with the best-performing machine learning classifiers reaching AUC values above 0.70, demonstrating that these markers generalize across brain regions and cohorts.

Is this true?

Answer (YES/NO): YES